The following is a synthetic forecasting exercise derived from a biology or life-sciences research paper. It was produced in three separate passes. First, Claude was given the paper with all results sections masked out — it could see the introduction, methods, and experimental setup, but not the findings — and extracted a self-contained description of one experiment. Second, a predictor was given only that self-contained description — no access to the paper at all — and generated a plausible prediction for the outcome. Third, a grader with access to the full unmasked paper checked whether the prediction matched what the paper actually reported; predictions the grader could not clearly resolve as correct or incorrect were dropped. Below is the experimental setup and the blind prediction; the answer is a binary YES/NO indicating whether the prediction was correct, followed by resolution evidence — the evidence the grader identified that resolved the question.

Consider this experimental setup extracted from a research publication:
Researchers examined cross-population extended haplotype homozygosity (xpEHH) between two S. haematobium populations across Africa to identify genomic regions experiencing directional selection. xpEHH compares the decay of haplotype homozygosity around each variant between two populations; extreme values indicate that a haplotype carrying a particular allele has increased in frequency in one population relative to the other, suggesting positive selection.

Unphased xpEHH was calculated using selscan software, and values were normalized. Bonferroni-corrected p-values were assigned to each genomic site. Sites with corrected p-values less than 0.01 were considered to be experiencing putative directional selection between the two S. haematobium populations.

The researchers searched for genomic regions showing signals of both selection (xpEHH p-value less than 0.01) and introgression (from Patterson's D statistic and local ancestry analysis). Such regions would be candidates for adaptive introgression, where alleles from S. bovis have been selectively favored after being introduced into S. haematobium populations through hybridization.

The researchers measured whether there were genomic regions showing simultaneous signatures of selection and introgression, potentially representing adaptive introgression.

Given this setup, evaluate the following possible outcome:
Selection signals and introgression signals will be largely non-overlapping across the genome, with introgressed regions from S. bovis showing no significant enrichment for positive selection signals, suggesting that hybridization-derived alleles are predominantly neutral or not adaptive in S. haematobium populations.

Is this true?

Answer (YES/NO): NO